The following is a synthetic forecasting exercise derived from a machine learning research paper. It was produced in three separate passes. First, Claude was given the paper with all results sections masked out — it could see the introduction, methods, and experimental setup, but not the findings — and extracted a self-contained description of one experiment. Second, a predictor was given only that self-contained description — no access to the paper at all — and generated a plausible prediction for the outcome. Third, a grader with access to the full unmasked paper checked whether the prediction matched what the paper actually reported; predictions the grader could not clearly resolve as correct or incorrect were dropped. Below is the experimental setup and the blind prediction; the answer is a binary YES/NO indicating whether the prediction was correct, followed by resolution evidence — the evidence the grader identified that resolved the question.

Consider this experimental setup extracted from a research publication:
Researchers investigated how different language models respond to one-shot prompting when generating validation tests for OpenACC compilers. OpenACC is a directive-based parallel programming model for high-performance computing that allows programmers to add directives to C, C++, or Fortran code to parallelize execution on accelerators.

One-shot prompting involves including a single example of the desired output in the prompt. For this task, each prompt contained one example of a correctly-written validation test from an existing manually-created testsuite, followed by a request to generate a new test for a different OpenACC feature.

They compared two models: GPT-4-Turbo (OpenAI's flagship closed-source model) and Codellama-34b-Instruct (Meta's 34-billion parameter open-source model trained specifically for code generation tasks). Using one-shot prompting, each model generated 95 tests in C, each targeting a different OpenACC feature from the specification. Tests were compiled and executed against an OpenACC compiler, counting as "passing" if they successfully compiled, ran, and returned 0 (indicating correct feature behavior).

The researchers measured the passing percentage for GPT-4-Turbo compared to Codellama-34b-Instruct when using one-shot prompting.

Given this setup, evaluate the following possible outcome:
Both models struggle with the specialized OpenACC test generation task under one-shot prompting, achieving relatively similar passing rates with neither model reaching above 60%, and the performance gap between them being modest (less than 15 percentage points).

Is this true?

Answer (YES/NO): NO